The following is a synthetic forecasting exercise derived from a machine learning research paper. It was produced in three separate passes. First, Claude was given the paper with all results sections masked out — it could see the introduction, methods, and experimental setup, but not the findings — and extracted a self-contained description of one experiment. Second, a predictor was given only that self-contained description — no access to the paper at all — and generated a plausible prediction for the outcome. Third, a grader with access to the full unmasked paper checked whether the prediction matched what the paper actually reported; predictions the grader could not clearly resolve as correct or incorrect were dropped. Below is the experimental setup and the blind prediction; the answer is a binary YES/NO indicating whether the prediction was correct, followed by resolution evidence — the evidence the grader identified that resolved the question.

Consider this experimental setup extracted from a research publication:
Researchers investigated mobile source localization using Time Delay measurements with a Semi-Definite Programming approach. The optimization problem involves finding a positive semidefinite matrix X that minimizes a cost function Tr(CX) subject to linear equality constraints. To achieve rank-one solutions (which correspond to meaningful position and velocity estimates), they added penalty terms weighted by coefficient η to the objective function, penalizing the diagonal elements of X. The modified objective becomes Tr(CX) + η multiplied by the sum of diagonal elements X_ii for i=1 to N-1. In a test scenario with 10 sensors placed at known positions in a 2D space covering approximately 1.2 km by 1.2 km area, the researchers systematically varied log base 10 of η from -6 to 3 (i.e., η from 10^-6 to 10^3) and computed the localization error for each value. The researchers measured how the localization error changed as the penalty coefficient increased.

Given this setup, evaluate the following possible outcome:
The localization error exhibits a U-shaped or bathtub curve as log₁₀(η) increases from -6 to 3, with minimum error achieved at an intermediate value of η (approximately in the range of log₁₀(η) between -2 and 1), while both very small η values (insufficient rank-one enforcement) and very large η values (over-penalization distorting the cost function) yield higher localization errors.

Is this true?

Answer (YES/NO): YES